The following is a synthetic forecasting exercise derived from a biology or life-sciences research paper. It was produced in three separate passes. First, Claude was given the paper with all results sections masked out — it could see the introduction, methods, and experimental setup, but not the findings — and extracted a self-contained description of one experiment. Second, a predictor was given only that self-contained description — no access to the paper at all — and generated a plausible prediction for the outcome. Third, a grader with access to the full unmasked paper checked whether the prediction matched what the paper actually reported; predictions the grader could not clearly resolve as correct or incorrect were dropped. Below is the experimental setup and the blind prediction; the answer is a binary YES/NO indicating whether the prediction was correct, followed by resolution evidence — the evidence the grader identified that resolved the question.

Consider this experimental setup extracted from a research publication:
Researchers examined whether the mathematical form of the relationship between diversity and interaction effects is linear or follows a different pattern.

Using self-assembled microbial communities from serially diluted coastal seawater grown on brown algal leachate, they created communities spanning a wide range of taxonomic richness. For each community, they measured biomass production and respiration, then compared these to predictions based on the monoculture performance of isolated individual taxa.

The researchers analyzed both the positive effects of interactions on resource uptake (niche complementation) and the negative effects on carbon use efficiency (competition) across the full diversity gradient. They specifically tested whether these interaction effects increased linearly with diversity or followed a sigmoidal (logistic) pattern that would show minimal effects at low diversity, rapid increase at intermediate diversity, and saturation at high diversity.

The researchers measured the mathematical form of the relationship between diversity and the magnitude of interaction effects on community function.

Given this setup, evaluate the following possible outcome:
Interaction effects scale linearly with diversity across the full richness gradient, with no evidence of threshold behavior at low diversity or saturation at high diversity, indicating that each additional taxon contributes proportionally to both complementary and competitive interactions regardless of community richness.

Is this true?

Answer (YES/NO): NO